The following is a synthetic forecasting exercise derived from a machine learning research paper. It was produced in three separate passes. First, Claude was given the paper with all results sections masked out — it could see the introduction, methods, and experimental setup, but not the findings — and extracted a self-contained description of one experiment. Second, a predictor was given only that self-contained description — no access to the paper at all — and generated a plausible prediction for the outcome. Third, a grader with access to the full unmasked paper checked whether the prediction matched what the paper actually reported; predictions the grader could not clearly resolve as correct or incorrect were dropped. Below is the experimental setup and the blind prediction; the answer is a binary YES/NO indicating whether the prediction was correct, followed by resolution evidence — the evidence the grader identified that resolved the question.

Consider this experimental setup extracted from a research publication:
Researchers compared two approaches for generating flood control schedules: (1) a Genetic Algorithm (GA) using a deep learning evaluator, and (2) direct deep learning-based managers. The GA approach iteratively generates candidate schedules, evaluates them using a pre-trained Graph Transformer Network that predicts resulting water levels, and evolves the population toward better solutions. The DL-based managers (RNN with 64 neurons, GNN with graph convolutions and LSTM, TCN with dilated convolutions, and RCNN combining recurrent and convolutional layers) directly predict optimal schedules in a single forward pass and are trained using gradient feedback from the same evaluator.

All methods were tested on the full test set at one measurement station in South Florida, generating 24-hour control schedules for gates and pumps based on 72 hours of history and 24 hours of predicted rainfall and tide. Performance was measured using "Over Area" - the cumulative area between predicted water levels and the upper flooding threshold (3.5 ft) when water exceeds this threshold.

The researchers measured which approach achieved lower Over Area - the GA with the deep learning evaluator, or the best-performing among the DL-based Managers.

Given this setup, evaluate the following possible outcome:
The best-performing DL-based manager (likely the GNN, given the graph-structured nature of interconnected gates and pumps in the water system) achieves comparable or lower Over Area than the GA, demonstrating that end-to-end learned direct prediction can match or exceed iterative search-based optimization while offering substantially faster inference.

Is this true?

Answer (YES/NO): NO